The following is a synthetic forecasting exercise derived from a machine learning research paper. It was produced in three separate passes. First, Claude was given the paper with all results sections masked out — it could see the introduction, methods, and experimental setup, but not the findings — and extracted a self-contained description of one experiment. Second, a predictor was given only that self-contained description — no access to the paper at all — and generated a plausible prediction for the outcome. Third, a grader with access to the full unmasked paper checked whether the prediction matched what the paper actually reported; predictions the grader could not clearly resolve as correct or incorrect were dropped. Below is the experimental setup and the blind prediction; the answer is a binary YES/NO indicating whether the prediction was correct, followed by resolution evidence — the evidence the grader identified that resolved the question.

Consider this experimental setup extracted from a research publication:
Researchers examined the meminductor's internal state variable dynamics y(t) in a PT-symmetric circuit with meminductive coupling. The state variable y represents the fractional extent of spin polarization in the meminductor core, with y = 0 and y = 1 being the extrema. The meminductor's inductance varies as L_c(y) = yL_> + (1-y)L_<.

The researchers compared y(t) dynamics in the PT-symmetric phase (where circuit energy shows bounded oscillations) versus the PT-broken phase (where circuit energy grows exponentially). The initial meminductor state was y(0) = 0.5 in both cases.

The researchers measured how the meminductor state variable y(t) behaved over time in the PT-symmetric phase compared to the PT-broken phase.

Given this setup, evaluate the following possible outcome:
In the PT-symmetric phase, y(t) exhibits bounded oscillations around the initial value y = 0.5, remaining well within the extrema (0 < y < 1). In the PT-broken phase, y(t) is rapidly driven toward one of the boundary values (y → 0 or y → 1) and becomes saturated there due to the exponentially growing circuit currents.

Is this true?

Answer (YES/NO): NO